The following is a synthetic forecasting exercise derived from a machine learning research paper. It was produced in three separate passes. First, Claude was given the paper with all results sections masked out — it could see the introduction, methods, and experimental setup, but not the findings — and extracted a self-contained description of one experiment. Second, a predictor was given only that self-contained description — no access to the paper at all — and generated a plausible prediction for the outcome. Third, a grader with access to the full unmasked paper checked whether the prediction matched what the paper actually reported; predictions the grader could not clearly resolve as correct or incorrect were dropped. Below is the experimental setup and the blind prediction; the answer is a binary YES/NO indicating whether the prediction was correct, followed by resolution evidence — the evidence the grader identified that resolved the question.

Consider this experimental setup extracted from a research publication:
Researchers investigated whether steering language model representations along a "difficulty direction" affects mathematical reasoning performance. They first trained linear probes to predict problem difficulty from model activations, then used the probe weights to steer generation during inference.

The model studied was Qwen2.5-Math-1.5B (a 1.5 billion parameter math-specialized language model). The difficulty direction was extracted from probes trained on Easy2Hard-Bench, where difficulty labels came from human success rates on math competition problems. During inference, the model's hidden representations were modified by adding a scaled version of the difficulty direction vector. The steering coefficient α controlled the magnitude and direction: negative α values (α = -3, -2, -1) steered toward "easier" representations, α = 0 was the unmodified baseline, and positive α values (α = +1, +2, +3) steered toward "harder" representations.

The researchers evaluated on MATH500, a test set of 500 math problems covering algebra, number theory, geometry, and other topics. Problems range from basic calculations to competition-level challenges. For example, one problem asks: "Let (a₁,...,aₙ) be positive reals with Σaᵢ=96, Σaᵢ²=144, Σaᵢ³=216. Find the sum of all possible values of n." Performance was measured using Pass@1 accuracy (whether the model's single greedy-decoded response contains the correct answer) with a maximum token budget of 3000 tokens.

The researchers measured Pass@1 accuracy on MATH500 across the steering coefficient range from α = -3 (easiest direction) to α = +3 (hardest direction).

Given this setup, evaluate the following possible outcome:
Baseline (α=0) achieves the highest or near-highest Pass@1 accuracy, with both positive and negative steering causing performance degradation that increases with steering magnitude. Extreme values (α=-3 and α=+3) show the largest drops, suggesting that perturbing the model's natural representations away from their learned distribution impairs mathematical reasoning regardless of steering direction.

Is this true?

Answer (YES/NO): NO